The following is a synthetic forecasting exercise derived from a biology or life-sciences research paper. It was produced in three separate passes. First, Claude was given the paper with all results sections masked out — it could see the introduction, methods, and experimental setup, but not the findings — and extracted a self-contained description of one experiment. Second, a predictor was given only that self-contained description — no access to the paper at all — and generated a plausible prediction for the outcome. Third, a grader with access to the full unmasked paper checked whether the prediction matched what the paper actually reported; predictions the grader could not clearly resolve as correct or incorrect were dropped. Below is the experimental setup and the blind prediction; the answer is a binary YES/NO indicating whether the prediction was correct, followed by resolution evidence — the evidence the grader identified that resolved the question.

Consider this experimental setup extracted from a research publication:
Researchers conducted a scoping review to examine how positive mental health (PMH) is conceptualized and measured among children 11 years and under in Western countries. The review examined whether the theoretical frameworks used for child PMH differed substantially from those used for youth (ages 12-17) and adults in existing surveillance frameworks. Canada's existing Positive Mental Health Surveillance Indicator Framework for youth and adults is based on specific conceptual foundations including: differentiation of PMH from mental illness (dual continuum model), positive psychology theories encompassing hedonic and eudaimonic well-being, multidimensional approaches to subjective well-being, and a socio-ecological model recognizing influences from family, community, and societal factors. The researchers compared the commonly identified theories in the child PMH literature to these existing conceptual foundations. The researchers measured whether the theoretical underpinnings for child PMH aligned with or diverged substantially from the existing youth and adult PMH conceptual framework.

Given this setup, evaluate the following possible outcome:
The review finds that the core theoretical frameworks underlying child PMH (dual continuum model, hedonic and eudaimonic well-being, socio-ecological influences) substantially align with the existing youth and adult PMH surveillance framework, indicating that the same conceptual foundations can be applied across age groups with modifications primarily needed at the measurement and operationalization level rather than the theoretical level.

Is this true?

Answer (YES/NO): YES